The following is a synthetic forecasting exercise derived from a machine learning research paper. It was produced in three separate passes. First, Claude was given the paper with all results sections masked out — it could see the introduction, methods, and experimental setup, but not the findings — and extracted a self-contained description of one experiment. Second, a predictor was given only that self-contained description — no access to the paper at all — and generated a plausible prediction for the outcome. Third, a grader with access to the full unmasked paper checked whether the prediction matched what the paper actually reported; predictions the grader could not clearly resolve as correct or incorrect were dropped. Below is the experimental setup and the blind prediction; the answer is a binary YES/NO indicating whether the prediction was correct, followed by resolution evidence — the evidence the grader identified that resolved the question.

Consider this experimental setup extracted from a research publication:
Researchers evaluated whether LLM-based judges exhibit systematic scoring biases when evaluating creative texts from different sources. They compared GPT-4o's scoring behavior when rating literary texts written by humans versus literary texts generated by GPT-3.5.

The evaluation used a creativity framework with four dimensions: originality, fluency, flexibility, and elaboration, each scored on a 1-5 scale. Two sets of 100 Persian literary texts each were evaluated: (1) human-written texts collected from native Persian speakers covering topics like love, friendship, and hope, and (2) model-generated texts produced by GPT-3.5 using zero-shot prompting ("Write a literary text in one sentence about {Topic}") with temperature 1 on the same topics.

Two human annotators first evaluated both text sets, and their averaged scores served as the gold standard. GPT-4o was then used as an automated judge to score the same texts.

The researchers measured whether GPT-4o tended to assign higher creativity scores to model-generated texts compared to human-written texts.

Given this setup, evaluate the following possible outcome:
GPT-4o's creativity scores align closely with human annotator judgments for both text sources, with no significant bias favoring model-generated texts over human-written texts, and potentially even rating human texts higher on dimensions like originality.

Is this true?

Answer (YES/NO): NO